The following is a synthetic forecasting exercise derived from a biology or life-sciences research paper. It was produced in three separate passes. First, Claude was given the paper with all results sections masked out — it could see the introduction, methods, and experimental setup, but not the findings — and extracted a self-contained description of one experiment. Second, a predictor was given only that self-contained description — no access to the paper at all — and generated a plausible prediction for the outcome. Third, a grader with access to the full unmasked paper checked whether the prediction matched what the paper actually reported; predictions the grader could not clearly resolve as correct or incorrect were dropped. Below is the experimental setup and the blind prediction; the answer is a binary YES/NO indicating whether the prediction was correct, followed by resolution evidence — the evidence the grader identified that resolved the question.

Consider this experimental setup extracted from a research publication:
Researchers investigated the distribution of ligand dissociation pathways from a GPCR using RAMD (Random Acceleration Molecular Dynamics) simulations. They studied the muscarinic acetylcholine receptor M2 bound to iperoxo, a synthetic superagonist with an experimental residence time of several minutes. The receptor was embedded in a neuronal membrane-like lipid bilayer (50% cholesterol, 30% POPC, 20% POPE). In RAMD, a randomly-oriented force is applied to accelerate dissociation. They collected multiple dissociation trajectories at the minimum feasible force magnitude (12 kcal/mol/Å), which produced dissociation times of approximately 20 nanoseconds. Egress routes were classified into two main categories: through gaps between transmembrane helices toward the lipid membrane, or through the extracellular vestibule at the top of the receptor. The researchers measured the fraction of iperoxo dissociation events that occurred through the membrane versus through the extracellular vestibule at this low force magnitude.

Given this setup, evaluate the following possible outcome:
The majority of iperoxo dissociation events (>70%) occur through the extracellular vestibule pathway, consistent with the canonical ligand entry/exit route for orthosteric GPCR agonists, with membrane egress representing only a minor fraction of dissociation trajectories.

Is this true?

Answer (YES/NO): YES